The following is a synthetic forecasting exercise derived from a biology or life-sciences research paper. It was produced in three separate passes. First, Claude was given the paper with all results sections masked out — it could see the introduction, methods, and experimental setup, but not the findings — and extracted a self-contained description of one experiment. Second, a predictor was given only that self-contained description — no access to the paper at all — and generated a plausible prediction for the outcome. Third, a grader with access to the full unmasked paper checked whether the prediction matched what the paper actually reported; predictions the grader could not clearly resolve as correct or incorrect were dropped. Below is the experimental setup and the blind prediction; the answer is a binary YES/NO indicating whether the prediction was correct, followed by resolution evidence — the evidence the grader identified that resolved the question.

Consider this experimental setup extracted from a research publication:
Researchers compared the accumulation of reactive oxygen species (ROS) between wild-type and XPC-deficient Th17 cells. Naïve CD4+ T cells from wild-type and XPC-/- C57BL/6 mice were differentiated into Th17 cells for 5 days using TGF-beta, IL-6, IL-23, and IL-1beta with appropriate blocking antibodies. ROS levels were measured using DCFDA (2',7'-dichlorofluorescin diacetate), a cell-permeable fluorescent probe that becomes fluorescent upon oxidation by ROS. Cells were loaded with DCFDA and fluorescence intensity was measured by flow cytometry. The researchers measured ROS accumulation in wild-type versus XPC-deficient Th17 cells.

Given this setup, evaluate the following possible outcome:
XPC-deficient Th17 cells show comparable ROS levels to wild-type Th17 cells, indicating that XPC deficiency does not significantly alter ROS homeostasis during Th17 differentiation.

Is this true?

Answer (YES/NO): NO